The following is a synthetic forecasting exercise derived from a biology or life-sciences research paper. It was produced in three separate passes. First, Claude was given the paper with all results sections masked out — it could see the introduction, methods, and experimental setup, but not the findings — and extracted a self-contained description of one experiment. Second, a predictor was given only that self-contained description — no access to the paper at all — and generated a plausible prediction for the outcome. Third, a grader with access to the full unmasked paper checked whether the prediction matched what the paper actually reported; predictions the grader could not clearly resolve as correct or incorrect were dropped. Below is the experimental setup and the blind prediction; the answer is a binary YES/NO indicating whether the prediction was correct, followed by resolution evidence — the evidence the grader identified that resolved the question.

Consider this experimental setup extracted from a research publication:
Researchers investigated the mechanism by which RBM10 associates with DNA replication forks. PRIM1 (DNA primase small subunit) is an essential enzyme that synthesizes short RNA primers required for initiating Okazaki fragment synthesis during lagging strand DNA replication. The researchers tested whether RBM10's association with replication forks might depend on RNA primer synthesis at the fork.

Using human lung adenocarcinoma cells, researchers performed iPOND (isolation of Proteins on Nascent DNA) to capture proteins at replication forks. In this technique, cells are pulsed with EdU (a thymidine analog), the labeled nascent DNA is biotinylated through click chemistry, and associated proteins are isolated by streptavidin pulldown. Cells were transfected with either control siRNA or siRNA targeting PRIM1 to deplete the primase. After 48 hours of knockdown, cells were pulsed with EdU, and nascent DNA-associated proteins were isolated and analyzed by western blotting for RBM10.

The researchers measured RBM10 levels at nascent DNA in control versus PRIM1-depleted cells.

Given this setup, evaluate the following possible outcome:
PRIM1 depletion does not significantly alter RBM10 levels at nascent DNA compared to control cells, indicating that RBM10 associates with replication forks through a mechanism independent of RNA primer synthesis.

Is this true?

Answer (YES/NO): NO